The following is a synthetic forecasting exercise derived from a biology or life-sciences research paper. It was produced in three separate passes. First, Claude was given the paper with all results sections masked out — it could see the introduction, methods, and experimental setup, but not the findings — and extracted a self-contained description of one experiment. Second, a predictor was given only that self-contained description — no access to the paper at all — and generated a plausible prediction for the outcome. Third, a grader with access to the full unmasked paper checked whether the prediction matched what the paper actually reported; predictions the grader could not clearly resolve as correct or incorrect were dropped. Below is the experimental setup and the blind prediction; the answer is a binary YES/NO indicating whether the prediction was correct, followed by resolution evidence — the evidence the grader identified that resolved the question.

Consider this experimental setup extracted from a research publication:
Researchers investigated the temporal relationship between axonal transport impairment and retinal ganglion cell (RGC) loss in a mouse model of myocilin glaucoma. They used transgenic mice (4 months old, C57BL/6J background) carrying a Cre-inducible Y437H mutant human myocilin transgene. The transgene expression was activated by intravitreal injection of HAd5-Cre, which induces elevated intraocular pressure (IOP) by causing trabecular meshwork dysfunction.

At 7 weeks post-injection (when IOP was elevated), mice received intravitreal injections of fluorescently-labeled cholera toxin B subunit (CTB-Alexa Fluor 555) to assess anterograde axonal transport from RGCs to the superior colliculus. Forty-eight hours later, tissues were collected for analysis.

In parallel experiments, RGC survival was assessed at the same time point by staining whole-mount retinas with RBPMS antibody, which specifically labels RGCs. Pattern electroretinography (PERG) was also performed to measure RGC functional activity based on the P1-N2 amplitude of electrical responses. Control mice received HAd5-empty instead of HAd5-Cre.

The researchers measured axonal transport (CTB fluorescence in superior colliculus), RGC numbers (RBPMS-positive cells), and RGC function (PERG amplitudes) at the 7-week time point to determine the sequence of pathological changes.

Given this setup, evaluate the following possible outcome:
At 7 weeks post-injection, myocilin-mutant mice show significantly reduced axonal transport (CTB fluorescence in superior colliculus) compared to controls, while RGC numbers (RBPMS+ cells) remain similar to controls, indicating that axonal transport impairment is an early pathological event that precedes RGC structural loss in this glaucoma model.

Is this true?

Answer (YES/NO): YES